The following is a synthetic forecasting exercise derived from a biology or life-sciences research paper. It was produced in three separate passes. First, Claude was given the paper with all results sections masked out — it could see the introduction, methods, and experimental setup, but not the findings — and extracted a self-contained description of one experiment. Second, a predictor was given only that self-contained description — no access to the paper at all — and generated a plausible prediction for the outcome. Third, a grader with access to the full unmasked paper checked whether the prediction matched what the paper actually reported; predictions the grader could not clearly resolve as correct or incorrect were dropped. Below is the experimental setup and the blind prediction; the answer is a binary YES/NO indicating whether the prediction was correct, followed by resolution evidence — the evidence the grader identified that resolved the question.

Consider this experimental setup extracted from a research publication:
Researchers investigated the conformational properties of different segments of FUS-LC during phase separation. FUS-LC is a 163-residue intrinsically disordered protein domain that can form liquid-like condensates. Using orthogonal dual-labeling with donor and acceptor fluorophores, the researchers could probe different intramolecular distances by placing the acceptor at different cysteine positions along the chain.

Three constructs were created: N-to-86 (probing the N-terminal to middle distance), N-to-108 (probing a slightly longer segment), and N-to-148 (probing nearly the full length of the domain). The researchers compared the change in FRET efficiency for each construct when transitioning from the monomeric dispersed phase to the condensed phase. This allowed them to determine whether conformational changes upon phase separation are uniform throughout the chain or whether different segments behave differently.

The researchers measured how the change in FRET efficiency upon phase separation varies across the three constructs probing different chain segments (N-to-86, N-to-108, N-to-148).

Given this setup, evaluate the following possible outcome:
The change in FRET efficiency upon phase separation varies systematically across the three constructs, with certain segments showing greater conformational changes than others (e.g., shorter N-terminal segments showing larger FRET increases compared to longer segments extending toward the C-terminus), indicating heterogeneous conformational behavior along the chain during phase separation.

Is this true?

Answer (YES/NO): NO